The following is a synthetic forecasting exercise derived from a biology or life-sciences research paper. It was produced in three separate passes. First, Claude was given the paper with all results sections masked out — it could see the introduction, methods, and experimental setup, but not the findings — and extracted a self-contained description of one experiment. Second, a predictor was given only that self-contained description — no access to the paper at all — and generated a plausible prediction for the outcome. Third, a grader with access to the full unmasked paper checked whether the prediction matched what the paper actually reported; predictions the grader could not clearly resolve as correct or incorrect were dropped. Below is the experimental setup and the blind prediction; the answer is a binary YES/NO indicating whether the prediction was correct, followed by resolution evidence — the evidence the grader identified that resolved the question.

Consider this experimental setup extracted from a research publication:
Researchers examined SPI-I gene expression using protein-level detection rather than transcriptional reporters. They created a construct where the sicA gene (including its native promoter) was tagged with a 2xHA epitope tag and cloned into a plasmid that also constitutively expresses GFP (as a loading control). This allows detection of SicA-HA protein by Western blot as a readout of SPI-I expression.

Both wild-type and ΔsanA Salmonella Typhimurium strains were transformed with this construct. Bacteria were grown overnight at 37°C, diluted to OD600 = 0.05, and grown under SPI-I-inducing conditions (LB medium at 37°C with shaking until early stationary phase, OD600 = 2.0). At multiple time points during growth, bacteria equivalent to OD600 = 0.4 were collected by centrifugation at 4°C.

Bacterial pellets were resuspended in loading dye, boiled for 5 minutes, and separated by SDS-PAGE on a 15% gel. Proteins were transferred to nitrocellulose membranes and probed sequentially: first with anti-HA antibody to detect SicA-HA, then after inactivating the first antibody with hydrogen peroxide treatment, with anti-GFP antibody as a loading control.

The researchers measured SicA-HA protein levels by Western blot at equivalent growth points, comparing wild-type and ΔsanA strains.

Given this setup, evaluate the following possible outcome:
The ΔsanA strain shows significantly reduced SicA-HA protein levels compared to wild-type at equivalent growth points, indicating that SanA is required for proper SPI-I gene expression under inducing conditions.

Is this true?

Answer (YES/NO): NO